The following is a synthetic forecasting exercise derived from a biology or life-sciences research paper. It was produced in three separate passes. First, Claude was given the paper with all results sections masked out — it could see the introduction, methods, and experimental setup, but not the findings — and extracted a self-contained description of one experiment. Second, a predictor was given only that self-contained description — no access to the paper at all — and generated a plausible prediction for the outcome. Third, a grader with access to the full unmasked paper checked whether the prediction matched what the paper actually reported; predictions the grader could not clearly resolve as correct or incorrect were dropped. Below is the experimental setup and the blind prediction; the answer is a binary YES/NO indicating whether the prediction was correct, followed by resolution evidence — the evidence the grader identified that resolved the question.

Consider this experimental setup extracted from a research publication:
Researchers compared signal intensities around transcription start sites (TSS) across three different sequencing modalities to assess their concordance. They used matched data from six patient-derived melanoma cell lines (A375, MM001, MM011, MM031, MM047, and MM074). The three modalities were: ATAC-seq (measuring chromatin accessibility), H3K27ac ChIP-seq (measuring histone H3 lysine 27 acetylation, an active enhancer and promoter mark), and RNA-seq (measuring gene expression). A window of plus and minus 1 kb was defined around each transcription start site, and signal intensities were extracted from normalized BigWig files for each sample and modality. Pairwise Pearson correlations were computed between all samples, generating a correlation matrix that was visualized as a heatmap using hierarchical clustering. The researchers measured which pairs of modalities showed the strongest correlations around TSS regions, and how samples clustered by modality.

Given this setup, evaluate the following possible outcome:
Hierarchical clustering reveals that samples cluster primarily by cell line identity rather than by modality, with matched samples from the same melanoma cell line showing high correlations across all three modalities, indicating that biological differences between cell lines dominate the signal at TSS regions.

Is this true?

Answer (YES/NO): NO